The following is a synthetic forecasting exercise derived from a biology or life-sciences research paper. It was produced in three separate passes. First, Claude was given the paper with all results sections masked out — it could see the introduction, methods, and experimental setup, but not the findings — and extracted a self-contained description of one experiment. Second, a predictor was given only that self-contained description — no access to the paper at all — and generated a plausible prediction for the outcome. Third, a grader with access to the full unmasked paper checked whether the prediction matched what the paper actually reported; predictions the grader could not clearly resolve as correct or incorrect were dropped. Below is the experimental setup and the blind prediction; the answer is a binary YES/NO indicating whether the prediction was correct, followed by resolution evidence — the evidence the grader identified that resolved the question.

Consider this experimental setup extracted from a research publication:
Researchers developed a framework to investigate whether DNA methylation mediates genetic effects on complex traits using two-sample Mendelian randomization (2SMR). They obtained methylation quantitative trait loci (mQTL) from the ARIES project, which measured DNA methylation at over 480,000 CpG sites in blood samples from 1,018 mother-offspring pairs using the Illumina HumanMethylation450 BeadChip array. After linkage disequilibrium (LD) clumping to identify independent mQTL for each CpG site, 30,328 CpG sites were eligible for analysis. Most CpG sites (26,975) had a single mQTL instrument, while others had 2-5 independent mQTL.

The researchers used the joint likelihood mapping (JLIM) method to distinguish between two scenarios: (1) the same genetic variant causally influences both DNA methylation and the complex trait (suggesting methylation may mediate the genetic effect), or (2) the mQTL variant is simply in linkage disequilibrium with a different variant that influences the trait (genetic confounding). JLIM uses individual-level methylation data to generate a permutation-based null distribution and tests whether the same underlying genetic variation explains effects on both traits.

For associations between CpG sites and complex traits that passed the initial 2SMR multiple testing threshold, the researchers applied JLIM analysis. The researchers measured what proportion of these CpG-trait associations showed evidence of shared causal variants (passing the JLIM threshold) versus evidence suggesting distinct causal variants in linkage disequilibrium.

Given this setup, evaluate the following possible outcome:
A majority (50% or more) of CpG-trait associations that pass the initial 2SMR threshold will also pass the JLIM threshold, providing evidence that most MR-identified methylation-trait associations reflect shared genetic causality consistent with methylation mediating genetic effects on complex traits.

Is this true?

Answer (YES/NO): NO